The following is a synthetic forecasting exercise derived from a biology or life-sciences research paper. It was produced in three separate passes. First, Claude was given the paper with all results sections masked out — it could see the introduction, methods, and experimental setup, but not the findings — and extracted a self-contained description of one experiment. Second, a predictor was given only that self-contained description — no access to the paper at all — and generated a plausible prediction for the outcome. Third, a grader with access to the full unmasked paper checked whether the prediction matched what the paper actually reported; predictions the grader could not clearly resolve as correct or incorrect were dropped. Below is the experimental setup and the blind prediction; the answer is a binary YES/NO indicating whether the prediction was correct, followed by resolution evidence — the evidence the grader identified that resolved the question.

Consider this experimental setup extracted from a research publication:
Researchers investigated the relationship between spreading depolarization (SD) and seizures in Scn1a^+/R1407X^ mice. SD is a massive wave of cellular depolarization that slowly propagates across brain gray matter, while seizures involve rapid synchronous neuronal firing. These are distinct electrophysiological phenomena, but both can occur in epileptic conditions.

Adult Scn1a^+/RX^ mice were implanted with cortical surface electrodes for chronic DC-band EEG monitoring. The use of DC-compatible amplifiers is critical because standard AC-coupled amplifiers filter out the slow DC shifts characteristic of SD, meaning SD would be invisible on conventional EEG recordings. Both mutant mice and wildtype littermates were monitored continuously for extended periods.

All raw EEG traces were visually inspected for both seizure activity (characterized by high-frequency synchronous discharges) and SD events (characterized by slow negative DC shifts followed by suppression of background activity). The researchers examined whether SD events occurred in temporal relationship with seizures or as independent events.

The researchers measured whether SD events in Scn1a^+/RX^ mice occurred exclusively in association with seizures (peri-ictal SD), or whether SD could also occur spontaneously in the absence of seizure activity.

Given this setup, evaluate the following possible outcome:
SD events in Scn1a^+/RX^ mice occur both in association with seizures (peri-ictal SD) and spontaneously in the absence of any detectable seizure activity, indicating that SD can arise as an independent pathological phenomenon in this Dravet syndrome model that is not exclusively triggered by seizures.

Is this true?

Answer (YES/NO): YES